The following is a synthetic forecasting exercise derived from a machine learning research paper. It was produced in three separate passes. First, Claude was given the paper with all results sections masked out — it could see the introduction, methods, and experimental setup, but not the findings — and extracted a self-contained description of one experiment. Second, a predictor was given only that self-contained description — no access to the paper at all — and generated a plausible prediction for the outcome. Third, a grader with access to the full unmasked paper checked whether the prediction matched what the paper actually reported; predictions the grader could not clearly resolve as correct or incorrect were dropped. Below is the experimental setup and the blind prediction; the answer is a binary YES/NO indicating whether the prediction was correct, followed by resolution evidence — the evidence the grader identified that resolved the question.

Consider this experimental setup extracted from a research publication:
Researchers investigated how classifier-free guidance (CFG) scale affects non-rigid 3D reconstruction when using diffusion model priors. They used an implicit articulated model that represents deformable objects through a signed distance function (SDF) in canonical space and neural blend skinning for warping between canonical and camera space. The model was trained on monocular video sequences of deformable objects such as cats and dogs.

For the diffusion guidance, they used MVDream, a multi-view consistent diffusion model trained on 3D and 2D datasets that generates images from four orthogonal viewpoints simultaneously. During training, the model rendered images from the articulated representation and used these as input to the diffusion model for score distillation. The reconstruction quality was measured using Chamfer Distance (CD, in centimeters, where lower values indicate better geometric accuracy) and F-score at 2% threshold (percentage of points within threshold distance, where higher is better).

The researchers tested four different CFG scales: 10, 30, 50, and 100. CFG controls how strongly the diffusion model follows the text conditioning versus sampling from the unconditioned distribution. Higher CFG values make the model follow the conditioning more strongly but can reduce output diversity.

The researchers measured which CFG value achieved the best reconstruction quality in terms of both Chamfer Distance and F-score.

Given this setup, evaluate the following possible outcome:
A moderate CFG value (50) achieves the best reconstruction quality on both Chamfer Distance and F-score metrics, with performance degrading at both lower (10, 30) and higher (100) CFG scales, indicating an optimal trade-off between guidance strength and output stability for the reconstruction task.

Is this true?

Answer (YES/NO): NO